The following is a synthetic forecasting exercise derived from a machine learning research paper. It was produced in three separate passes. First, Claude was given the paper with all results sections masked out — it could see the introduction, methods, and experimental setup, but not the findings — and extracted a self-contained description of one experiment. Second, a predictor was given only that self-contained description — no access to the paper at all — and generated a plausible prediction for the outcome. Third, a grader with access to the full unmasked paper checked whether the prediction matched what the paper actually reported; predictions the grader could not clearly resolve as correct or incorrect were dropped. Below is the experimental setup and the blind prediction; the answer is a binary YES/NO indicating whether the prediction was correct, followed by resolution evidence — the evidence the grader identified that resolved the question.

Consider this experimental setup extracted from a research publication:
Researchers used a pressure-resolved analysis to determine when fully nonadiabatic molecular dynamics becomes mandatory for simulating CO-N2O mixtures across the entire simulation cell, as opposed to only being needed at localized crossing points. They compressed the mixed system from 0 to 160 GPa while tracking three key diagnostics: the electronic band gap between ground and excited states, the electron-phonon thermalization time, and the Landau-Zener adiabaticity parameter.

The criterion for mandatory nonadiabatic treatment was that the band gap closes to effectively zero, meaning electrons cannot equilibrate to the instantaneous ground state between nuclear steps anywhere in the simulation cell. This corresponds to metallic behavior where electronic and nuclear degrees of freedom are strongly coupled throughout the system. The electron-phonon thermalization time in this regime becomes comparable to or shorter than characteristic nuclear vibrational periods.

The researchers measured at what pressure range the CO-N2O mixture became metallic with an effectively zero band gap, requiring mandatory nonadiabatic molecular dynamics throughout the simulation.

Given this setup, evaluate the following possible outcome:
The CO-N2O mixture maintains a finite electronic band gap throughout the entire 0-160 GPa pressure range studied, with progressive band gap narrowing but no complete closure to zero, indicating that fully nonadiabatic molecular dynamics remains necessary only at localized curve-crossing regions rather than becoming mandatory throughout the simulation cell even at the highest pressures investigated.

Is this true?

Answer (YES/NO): NO